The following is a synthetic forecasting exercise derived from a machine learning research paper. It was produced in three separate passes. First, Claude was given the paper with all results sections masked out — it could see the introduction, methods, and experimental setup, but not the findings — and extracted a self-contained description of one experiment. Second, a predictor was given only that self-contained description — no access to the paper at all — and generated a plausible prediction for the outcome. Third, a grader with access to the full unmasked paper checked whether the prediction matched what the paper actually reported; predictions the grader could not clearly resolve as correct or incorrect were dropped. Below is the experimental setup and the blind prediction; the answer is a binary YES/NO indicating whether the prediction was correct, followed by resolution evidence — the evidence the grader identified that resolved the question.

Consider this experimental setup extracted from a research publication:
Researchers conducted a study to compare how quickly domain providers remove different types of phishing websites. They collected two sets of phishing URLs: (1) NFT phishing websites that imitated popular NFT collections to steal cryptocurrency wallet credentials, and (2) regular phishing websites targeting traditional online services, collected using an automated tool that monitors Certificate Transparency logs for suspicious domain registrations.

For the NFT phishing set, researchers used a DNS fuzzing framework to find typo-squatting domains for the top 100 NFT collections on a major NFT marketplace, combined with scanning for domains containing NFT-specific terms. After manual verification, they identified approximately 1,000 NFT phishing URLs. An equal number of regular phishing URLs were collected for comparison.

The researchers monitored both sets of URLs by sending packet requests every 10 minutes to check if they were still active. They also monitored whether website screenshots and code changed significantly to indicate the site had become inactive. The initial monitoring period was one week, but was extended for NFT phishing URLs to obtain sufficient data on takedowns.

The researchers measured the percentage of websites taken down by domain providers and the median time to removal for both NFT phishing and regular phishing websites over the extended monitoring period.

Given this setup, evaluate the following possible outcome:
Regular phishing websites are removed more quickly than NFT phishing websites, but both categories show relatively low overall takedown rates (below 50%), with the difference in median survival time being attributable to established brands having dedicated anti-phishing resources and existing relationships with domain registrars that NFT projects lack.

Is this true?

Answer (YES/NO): NO